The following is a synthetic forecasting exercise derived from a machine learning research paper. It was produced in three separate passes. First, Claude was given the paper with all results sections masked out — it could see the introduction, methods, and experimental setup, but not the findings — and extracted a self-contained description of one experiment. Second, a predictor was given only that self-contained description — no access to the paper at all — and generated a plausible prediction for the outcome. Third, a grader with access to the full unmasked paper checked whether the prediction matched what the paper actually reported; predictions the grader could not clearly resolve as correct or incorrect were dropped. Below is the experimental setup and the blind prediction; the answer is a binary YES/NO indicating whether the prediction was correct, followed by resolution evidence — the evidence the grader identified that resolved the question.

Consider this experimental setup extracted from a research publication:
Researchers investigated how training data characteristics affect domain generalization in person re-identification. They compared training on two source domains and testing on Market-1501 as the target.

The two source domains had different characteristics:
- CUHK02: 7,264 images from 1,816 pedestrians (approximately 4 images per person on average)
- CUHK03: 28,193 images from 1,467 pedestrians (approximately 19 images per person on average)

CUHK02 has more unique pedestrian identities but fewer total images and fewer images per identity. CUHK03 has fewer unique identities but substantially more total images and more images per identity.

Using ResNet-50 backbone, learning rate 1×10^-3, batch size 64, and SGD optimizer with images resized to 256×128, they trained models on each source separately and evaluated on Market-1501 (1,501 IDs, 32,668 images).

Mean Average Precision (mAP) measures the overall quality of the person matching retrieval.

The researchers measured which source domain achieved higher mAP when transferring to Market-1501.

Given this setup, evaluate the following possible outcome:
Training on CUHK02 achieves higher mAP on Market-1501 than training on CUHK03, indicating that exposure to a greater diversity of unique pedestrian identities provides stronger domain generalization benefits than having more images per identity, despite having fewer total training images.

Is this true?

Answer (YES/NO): YES